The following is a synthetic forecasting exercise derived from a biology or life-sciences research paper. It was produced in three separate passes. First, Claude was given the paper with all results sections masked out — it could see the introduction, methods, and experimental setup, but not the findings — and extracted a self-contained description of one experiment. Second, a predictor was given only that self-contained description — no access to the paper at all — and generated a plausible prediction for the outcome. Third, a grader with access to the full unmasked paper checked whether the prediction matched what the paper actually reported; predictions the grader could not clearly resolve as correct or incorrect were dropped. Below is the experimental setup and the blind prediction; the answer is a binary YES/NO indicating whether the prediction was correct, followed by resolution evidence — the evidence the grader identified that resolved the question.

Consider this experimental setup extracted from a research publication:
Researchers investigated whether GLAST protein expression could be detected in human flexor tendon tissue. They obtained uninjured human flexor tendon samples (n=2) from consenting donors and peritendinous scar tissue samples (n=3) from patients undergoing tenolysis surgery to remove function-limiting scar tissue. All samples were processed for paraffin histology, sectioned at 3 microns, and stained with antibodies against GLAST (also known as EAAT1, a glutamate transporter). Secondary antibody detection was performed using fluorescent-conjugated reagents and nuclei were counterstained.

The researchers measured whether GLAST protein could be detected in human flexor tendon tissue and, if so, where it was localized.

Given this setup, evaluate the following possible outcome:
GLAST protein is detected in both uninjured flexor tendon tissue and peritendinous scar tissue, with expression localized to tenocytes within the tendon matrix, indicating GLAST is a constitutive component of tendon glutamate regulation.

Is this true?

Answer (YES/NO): NO